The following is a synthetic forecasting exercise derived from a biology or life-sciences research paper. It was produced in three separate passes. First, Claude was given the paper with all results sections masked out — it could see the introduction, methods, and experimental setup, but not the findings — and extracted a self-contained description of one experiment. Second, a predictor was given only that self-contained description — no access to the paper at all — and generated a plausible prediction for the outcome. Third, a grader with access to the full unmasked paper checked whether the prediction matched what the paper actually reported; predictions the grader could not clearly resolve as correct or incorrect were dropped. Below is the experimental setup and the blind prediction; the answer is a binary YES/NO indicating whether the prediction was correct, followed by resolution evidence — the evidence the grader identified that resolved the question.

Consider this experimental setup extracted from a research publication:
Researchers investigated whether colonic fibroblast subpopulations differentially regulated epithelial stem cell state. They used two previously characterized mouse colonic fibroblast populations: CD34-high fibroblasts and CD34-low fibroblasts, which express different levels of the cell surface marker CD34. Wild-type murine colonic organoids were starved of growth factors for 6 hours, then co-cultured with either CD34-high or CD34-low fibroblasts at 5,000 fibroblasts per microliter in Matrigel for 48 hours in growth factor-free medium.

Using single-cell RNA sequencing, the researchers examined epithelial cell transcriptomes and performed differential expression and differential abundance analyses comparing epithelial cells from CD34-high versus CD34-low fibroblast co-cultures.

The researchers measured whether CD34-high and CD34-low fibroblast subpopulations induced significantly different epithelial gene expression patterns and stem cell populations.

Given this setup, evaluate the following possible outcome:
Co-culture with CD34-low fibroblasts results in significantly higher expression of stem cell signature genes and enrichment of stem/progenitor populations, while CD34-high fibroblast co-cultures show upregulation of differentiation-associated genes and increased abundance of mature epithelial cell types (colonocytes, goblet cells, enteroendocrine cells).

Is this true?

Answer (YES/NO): NO